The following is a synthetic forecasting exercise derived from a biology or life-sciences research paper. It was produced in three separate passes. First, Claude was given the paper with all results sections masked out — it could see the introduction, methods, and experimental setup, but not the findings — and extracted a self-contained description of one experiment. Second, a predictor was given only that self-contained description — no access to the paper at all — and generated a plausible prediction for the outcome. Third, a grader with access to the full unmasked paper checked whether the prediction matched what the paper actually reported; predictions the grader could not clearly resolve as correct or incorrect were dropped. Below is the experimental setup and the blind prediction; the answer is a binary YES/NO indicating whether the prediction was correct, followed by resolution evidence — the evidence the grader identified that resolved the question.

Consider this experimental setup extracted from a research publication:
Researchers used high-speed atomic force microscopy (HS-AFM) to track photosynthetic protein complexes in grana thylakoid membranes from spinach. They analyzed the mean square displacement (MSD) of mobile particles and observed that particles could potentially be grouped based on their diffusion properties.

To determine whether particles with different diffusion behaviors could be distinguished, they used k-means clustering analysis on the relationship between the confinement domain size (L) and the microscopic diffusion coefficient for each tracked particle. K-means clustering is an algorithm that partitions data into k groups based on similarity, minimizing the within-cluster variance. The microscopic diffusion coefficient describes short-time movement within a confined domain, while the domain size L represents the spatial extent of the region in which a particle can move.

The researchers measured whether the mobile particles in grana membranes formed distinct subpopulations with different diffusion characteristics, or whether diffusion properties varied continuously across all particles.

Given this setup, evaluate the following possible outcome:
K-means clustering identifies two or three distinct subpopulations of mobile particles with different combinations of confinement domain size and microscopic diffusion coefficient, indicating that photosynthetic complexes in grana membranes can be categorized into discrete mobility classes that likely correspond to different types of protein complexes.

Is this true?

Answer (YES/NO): NO